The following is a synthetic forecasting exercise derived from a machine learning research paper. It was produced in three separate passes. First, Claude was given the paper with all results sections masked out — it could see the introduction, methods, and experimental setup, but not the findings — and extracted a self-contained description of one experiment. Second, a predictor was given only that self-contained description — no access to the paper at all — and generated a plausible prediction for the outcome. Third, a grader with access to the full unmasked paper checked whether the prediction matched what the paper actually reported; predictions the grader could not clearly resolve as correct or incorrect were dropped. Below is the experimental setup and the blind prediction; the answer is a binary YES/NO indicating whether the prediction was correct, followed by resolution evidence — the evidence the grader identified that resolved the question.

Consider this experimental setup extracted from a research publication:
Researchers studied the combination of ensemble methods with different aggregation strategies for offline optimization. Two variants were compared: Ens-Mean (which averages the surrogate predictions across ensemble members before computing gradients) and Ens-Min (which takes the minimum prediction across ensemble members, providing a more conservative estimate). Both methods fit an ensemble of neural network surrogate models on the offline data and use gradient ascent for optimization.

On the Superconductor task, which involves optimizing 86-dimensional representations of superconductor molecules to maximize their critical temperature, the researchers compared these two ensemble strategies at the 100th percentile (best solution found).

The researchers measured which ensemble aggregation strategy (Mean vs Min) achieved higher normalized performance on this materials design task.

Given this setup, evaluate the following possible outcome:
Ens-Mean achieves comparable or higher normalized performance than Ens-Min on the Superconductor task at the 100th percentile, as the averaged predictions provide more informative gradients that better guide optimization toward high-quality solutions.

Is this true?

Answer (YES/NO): NO